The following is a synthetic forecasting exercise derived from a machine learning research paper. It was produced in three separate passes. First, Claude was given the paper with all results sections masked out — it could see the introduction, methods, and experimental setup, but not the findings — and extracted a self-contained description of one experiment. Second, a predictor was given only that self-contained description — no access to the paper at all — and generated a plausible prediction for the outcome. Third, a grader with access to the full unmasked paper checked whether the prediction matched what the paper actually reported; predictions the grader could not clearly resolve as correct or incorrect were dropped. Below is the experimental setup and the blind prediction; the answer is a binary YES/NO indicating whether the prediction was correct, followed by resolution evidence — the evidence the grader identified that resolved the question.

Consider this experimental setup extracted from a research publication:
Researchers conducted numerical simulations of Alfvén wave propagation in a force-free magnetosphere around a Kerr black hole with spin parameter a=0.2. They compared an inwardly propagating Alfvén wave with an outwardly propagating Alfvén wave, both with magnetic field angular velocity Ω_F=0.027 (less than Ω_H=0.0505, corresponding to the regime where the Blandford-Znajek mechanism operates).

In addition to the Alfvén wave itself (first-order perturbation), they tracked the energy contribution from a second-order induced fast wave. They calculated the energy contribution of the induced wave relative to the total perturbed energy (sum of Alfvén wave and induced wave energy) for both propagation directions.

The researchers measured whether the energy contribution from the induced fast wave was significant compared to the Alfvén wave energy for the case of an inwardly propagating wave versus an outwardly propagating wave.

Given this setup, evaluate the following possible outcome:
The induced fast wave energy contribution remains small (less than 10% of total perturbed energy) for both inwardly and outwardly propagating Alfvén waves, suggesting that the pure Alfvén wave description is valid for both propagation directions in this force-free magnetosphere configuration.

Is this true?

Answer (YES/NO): NO